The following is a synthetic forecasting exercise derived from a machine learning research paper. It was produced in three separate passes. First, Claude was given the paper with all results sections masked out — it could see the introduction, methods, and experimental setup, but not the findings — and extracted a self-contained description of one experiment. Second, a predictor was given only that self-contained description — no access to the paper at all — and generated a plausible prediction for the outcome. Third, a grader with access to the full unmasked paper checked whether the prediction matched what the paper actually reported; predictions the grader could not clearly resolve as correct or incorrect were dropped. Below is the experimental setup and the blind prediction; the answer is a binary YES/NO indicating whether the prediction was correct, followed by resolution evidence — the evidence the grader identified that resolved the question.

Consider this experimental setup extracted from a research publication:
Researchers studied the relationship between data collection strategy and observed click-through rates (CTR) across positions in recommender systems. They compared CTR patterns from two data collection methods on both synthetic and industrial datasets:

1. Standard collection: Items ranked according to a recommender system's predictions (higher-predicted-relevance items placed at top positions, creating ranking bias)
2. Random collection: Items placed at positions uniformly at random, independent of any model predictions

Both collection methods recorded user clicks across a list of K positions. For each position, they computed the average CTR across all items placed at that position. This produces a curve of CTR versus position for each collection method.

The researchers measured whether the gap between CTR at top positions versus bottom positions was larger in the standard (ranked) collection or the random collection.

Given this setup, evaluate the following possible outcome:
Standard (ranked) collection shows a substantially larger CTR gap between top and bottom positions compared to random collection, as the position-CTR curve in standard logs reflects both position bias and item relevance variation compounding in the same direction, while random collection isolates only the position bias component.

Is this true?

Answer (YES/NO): YES